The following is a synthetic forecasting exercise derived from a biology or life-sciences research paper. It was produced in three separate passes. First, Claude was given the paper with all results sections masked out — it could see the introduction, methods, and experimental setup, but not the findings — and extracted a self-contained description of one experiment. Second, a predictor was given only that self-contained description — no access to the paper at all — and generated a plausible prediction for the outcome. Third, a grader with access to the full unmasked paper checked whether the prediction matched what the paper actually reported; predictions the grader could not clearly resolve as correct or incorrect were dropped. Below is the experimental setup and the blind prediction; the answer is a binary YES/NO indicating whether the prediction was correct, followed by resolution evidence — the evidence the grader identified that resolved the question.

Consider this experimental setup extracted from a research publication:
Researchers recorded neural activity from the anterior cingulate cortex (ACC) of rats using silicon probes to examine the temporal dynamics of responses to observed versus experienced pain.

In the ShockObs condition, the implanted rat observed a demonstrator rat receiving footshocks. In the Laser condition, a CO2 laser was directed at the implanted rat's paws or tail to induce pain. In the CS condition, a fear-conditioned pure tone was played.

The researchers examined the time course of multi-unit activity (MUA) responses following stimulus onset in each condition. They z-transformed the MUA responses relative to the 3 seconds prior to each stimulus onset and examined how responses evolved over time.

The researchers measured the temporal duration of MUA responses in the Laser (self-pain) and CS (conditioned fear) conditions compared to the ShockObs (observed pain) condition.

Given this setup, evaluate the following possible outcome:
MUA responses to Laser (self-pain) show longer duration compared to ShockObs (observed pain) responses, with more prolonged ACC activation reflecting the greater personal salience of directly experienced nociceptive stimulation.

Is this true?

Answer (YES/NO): YES